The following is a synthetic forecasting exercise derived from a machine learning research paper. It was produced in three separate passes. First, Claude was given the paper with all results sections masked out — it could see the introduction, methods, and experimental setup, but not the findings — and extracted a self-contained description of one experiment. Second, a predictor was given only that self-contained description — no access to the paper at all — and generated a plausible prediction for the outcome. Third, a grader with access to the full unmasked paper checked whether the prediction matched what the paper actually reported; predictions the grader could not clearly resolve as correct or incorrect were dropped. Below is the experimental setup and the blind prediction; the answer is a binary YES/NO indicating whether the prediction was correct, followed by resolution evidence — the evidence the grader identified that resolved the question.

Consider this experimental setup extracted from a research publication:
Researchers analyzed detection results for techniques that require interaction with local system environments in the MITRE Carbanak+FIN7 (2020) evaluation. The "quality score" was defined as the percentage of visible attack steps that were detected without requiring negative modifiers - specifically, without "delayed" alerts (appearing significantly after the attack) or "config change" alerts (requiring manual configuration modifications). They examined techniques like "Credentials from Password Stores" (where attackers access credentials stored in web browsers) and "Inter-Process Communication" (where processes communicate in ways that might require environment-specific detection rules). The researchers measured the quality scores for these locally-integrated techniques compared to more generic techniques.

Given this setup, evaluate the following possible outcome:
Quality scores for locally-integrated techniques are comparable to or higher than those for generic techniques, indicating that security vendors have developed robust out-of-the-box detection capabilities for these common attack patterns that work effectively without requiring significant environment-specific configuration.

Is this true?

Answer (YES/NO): NO